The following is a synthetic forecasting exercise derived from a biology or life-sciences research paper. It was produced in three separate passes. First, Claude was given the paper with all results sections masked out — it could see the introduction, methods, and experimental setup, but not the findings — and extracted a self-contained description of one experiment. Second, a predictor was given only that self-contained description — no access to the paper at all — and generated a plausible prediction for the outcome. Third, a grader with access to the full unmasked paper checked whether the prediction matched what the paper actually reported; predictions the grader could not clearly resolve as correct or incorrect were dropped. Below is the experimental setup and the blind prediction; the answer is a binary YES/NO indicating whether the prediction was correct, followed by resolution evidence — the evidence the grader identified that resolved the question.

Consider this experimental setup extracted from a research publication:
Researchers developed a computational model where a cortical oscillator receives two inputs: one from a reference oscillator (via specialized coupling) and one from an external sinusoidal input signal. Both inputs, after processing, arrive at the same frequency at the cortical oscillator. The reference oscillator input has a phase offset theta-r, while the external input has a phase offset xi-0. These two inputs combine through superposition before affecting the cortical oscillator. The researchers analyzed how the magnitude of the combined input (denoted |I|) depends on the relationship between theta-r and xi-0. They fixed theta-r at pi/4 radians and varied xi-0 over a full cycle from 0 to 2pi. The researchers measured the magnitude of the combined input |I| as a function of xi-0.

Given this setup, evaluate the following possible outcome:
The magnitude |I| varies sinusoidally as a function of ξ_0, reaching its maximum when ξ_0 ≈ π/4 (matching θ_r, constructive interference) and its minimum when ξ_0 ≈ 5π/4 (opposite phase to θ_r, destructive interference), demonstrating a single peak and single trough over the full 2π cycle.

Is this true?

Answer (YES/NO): YES